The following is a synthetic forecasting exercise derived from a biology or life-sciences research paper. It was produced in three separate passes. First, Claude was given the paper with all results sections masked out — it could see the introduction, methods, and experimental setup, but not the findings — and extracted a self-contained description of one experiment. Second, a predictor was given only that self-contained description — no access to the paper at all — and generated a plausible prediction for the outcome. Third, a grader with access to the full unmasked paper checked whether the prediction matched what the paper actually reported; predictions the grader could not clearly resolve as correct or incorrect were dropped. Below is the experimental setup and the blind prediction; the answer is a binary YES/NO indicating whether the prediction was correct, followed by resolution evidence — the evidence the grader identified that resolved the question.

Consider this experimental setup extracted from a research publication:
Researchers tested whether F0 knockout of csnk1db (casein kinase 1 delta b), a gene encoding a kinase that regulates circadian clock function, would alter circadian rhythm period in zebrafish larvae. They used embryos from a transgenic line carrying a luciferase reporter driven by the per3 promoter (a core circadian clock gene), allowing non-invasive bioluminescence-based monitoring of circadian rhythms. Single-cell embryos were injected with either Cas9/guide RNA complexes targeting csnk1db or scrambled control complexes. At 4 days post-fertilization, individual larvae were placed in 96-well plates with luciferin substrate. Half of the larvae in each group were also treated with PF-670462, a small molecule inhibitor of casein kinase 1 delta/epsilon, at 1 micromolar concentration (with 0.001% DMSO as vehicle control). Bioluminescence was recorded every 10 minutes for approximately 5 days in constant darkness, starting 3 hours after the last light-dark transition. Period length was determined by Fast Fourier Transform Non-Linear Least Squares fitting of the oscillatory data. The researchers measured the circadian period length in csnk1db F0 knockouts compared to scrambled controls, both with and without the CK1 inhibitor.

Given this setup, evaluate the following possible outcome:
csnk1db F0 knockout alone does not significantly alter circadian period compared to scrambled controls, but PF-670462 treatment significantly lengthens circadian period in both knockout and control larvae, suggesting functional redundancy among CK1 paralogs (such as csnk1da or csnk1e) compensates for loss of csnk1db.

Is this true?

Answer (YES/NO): NO